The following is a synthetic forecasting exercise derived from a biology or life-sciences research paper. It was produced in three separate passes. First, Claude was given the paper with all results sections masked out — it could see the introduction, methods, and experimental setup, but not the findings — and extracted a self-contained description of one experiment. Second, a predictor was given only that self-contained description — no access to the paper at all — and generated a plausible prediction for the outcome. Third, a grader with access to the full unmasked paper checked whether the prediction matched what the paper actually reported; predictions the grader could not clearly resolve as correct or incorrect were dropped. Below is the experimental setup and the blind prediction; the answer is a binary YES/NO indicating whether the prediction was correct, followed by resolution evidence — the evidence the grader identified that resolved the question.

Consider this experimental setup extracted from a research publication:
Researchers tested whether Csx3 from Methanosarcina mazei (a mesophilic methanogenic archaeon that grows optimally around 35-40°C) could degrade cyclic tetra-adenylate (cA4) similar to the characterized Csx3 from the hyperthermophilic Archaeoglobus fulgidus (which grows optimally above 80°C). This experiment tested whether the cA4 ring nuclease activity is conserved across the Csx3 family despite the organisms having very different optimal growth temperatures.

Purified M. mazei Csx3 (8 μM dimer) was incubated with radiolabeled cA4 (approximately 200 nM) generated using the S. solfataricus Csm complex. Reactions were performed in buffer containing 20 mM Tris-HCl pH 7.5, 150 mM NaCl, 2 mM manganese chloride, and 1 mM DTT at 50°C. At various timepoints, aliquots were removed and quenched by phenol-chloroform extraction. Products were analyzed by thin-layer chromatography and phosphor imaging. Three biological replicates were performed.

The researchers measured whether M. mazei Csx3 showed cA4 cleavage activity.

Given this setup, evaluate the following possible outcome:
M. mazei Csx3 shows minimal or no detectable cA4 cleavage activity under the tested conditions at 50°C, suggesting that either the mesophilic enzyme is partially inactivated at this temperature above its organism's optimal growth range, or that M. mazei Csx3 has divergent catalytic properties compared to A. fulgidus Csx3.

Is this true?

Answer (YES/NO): NO